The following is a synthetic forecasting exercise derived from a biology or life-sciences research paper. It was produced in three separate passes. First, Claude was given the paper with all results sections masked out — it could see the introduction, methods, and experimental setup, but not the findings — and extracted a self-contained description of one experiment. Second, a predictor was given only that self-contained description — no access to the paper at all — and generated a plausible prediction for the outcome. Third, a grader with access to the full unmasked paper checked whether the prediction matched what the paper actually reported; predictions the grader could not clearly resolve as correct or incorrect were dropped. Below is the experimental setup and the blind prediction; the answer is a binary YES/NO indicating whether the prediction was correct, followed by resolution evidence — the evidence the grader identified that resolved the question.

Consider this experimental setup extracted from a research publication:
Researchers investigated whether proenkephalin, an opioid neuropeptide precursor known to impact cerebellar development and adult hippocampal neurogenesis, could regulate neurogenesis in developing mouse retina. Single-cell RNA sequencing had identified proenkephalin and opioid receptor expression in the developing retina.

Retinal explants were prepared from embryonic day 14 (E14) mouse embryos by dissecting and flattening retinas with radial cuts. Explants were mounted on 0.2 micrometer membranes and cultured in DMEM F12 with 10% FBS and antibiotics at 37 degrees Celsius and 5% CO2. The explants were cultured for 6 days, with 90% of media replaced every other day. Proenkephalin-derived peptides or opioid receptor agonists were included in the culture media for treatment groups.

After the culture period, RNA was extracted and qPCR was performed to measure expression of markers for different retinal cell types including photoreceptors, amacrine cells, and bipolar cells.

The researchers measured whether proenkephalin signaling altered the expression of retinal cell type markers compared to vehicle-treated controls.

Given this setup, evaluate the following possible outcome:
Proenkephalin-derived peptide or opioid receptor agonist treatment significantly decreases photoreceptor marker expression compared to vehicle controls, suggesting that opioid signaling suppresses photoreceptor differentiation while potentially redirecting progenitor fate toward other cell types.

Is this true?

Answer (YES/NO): NO